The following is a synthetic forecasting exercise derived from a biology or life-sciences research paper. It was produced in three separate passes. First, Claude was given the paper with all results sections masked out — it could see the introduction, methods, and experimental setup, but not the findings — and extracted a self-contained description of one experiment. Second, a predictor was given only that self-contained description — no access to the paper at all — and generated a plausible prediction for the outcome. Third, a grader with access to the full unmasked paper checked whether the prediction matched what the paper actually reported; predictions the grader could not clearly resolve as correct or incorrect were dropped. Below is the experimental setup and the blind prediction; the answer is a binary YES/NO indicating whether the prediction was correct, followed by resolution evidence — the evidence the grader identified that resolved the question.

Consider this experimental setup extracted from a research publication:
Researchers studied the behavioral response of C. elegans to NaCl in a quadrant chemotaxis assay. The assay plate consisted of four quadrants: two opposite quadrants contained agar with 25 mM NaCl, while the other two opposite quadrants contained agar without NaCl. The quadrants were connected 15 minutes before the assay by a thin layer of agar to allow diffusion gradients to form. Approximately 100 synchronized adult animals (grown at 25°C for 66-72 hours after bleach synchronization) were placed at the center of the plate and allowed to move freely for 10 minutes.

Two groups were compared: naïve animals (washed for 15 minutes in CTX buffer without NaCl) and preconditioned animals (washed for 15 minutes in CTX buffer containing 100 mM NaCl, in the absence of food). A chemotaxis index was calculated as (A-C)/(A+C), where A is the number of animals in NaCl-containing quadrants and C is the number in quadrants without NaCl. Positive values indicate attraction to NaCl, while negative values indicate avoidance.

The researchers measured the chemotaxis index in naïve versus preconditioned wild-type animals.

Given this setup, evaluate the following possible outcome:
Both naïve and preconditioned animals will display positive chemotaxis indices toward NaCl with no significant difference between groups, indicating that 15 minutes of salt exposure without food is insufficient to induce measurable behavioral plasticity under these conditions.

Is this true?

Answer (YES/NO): NO